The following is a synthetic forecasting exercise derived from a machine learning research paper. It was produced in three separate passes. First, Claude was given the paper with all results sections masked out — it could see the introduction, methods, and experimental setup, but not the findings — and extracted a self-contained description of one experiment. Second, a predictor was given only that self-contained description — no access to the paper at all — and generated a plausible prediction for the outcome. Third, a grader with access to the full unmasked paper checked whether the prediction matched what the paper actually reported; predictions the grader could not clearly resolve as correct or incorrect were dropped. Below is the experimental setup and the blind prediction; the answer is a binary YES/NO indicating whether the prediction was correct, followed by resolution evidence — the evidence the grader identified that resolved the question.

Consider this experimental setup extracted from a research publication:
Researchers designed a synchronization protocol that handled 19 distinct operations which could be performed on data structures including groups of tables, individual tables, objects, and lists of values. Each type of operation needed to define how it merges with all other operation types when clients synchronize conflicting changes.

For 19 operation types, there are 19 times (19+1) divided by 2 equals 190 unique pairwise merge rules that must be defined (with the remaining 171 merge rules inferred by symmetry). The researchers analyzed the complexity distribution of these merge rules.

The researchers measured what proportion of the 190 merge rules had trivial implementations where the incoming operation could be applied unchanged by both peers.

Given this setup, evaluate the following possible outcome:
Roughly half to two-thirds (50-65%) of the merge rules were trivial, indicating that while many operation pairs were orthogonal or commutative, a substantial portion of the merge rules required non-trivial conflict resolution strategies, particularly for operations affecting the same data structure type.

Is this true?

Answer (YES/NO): NO